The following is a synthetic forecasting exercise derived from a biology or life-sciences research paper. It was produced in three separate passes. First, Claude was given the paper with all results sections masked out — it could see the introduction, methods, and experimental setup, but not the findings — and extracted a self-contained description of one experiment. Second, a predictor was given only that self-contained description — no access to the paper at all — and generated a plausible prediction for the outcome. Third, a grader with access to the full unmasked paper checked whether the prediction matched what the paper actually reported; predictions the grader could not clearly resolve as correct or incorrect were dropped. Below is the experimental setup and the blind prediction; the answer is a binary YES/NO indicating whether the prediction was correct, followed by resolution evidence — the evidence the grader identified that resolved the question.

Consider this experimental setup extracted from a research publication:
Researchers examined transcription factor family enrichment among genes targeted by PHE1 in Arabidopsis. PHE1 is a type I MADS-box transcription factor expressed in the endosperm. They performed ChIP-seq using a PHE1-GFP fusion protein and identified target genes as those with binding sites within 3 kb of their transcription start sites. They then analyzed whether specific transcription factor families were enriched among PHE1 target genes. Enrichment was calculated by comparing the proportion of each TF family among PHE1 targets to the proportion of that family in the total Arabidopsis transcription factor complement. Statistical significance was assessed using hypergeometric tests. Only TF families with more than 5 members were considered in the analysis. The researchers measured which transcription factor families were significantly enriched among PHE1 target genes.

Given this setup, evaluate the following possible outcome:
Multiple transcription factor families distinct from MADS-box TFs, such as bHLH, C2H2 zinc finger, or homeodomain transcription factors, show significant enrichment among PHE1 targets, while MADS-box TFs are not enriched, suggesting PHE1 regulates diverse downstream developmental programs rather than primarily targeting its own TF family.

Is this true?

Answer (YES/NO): NO